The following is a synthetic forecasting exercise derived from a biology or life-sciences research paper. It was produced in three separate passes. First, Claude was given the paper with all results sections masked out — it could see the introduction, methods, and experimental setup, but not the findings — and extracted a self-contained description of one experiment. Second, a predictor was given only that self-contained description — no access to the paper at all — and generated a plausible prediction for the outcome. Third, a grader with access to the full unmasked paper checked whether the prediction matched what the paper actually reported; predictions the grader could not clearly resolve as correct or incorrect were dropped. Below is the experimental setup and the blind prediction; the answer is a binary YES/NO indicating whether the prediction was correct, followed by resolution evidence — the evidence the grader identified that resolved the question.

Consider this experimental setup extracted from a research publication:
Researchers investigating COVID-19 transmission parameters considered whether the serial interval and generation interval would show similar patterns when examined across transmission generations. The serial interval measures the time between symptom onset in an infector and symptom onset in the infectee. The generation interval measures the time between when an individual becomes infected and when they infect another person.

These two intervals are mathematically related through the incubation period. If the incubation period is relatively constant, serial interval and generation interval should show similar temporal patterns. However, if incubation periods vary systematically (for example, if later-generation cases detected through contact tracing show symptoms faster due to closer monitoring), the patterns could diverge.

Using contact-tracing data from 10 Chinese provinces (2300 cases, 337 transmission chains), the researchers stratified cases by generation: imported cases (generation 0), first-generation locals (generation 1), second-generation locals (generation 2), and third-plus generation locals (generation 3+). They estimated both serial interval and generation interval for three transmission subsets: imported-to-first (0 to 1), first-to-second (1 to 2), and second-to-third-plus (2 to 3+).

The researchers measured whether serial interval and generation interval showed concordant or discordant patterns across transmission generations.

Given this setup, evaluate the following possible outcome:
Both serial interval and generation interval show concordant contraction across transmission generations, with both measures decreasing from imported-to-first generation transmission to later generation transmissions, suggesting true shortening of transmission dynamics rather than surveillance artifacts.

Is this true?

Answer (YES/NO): YES